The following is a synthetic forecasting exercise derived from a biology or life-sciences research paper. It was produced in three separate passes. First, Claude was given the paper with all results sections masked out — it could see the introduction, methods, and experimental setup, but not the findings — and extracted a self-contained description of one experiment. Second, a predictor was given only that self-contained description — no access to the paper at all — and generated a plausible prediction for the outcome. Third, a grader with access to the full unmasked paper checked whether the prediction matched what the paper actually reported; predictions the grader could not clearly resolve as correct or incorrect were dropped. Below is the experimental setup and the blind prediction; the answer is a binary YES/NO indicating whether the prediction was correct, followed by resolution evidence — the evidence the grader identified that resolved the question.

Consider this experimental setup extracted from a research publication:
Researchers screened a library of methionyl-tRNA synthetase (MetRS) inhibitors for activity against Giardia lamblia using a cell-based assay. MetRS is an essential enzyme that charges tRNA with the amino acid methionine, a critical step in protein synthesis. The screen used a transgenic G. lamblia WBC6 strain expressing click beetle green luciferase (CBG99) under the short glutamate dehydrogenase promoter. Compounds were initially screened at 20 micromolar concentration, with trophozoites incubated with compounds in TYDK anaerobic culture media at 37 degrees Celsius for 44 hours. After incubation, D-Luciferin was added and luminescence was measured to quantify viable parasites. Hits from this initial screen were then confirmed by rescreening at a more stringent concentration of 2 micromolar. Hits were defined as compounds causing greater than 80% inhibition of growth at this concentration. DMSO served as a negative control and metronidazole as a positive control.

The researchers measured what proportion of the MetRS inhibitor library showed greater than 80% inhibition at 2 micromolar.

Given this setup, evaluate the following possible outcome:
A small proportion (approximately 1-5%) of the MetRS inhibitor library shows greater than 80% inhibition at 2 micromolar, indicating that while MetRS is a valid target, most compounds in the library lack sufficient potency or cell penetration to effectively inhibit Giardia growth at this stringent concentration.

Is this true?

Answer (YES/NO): NO